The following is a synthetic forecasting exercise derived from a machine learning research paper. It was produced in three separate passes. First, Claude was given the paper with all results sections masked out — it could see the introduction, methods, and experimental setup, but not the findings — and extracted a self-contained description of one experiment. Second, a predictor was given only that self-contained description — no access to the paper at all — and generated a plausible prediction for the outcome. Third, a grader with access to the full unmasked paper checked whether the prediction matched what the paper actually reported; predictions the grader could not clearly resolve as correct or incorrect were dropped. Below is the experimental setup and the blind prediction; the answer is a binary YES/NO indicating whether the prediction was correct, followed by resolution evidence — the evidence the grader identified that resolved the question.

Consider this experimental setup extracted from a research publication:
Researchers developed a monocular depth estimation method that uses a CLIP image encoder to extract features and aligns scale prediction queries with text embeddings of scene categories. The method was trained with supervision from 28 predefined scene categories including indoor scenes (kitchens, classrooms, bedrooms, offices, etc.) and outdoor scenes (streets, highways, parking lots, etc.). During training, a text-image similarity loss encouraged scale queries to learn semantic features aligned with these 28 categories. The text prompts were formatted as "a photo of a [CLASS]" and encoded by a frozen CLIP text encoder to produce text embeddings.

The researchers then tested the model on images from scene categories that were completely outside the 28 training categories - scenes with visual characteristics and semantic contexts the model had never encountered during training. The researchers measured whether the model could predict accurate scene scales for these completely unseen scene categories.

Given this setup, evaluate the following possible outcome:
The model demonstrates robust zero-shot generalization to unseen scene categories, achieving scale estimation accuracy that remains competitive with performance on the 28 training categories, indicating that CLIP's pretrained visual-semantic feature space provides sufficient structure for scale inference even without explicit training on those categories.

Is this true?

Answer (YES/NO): NO